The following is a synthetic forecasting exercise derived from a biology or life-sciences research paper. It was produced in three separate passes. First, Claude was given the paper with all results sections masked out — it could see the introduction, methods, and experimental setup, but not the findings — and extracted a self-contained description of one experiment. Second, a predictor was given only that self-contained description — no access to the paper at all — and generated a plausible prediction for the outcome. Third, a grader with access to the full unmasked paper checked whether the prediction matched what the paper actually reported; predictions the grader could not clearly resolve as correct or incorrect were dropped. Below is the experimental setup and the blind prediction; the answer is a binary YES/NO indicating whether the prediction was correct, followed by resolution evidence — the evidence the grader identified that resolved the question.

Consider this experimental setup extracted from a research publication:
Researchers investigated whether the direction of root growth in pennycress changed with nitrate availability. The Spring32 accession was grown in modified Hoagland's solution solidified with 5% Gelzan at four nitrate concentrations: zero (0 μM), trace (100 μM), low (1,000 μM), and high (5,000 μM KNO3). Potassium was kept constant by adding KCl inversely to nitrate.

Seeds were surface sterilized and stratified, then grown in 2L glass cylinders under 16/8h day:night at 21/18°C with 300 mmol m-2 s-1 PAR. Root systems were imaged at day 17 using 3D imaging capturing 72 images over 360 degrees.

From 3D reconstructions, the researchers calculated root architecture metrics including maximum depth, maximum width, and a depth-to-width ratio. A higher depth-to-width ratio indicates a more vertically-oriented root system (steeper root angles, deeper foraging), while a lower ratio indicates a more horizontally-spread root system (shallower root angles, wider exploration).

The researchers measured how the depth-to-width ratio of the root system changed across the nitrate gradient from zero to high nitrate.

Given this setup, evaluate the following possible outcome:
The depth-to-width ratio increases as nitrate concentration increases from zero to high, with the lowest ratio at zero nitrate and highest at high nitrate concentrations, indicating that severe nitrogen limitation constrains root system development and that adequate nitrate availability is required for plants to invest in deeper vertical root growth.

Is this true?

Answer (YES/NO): YES